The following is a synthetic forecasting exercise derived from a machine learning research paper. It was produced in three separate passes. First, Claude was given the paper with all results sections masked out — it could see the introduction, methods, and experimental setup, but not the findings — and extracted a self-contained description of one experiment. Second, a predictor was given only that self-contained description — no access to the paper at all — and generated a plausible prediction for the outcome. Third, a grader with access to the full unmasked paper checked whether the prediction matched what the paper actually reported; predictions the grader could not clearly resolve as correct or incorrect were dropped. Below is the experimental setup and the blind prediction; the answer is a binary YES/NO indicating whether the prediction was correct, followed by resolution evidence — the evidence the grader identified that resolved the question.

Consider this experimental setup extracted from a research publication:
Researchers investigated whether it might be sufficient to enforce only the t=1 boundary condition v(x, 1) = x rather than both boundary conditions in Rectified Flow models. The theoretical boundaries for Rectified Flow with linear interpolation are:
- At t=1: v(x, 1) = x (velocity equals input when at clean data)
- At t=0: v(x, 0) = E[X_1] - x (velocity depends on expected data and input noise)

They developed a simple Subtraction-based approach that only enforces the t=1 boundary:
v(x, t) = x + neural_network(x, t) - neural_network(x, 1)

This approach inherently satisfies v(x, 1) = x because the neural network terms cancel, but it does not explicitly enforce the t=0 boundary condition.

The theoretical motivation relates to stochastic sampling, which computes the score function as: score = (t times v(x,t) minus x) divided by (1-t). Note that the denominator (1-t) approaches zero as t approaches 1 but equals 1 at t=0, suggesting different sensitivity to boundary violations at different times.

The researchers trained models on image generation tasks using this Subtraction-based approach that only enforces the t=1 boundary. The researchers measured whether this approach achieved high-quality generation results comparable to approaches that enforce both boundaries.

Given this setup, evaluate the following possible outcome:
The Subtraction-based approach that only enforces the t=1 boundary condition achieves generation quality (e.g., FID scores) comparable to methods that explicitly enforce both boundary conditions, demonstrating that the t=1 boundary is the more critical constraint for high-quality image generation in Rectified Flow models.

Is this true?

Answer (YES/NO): YES